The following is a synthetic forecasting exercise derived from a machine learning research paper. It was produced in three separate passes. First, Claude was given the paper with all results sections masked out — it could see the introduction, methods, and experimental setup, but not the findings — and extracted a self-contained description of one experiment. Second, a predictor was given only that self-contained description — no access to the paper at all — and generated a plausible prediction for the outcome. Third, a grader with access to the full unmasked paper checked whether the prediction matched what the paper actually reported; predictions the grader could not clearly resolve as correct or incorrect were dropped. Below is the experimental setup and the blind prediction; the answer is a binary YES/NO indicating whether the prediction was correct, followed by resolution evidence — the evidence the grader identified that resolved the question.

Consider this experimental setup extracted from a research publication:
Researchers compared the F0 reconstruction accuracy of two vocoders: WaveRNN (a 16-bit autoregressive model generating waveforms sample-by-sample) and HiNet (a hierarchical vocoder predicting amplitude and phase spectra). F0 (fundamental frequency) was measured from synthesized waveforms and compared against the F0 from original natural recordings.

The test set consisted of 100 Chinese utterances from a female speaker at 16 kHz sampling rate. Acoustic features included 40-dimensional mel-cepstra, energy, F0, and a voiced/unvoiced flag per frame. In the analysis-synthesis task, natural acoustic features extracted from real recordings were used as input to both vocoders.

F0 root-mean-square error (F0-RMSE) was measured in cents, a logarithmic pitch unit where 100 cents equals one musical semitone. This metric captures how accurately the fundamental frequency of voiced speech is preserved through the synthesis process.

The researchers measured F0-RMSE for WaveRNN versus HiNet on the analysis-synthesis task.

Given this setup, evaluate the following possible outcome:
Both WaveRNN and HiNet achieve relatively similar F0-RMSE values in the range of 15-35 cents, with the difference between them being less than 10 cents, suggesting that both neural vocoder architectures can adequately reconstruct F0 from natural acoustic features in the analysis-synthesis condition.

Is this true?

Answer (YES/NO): NO